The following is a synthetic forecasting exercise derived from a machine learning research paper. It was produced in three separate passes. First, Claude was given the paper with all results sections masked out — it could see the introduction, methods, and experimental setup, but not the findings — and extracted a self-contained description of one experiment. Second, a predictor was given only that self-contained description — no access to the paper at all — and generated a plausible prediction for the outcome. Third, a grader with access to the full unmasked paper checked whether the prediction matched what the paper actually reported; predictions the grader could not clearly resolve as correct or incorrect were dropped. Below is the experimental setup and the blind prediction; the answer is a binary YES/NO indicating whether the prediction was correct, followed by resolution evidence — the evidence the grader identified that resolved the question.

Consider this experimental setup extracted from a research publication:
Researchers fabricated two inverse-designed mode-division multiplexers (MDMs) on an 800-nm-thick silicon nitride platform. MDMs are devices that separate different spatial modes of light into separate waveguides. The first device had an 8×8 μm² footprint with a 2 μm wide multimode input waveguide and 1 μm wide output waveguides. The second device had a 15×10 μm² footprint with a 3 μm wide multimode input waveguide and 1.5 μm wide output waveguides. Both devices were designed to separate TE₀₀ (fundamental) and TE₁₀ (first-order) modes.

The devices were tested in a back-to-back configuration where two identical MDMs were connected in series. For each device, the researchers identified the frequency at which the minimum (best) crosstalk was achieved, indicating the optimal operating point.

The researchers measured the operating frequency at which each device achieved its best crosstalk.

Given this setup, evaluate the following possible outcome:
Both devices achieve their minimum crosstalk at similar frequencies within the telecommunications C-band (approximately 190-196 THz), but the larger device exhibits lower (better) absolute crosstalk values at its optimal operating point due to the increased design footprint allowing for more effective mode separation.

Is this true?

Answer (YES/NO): NO